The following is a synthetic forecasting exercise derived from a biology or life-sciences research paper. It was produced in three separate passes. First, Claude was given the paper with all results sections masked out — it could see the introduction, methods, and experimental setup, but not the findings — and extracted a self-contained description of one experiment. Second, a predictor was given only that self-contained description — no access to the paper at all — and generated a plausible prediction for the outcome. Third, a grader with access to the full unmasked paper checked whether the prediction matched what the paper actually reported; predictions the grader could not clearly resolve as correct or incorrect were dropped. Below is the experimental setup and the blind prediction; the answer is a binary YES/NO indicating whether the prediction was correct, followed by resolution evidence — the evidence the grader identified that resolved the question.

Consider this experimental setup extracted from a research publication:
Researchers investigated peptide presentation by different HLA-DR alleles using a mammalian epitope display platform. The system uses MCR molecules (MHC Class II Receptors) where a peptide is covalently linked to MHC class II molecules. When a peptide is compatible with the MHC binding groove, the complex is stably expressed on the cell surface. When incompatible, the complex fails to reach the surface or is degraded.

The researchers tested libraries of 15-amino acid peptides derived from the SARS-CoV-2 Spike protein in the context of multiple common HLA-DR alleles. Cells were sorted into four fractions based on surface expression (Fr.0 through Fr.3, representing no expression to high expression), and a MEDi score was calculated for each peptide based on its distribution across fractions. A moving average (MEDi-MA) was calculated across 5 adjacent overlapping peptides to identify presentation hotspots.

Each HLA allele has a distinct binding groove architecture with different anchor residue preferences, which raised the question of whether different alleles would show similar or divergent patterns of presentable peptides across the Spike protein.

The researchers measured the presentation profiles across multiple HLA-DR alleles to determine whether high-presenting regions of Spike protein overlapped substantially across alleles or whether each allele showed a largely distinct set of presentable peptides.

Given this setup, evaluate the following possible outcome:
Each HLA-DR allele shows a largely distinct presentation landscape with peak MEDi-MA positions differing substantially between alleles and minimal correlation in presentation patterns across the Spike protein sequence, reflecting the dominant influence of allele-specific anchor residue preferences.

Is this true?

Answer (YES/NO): NO